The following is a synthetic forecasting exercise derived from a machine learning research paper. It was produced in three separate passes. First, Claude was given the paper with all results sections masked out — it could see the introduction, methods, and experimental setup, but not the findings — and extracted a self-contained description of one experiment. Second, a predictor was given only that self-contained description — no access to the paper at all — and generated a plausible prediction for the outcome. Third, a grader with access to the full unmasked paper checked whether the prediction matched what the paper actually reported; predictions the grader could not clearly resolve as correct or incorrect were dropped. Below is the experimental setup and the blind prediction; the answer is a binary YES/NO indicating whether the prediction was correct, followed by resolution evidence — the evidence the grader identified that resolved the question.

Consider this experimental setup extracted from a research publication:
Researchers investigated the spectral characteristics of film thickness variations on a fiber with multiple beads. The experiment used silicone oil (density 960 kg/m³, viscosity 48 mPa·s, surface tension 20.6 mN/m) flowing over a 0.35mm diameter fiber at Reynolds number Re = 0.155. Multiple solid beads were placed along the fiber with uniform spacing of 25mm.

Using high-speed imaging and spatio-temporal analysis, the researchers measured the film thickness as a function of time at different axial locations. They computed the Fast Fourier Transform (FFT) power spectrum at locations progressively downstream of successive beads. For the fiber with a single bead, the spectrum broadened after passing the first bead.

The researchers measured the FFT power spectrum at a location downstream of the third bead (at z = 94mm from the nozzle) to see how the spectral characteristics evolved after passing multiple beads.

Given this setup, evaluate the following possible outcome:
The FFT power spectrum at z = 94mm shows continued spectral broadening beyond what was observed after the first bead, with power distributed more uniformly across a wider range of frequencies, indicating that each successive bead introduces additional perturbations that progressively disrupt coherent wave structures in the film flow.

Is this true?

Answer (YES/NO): NO